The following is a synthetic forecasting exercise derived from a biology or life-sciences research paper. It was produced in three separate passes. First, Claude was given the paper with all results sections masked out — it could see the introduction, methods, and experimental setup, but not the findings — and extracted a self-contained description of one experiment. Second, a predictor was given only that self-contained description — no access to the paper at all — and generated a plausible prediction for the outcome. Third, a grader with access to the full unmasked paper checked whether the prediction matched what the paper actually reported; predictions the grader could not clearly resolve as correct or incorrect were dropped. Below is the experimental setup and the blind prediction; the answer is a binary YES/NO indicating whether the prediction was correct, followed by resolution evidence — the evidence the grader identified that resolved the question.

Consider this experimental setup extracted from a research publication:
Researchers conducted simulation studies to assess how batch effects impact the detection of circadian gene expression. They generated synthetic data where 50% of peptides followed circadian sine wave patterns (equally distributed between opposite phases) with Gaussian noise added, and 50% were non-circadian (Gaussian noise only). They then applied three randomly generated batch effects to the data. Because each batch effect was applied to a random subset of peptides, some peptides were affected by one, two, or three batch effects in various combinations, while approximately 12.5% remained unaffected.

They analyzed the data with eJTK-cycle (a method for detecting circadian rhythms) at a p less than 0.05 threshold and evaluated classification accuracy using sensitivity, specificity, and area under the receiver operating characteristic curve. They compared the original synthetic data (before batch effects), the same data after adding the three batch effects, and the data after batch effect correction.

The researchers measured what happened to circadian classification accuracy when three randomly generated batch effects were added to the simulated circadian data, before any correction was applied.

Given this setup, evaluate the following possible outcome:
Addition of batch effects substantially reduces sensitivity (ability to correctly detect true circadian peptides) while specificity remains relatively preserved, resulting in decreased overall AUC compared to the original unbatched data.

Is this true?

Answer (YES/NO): NO